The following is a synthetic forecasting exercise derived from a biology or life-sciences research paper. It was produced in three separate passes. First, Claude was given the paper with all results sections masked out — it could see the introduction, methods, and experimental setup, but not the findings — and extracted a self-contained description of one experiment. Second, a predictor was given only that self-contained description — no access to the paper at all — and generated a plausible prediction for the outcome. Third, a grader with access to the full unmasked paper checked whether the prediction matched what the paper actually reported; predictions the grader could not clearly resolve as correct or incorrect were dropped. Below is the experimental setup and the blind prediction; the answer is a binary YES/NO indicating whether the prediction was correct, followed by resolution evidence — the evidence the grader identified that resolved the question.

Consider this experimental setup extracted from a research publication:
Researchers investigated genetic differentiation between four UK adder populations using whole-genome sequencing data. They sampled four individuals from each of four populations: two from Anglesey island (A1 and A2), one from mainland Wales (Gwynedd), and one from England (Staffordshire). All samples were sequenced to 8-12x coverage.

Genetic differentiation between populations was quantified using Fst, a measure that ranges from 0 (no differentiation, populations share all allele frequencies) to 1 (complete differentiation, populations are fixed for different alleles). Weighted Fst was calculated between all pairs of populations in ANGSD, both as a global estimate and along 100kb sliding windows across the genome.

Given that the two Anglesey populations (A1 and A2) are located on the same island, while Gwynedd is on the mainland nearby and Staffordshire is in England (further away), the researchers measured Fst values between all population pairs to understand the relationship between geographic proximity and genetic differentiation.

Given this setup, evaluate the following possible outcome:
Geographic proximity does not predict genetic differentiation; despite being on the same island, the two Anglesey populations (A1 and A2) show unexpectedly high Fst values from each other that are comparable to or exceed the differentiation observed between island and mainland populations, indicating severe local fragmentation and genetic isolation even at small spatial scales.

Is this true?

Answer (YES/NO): NO